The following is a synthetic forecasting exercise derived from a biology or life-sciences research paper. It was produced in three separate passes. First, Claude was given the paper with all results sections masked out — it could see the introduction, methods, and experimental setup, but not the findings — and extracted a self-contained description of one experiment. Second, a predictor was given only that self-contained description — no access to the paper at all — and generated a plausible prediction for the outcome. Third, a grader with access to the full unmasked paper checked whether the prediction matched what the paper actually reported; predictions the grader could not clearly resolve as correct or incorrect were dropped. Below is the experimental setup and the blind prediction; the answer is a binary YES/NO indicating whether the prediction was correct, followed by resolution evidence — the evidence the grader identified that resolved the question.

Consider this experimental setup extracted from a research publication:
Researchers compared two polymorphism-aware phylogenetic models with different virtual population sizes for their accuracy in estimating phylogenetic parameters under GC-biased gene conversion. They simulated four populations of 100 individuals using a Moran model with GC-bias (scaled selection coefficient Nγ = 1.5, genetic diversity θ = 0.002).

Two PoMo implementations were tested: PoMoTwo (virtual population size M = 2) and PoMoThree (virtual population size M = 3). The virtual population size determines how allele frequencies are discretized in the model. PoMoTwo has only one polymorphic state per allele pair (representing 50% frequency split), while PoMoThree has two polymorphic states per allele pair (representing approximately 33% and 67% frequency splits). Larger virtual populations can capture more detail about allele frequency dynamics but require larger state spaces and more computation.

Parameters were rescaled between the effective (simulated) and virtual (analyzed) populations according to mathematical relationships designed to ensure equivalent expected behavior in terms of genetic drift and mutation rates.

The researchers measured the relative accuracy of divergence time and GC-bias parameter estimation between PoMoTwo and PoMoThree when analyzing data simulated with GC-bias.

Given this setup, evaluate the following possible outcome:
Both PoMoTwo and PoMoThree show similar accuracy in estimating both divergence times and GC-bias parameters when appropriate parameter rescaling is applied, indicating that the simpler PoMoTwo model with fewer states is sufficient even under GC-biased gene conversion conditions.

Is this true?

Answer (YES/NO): NO